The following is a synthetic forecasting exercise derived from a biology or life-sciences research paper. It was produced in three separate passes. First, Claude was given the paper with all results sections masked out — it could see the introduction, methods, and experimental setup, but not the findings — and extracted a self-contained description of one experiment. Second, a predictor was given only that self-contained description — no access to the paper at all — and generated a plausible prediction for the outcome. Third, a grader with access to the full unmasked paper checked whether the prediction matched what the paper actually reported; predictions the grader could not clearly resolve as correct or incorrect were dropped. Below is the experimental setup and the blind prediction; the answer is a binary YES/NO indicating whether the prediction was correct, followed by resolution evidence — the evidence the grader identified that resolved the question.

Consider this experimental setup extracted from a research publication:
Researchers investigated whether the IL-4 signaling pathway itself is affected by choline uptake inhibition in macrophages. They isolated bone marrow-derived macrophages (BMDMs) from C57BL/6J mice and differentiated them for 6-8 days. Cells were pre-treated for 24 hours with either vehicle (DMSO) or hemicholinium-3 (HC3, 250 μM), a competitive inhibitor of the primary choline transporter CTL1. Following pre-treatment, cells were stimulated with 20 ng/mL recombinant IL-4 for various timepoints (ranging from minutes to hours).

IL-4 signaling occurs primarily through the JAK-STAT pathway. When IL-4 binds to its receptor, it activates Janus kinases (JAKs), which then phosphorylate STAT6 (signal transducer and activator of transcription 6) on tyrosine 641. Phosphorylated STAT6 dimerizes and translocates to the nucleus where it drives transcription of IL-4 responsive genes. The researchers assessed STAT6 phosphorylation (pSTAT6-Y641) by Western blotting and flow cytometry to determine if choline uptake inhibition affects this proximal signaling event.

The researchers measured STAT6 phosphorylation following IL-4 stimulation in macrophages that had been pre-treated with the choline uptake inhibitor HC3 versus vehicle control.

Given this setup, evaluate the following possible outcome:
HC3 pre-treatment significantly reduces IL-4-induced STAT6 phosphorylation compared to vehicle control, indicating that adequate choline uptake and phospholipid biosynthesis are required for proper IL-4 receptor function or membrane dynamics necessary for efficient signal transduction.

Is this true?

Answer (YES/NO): YES